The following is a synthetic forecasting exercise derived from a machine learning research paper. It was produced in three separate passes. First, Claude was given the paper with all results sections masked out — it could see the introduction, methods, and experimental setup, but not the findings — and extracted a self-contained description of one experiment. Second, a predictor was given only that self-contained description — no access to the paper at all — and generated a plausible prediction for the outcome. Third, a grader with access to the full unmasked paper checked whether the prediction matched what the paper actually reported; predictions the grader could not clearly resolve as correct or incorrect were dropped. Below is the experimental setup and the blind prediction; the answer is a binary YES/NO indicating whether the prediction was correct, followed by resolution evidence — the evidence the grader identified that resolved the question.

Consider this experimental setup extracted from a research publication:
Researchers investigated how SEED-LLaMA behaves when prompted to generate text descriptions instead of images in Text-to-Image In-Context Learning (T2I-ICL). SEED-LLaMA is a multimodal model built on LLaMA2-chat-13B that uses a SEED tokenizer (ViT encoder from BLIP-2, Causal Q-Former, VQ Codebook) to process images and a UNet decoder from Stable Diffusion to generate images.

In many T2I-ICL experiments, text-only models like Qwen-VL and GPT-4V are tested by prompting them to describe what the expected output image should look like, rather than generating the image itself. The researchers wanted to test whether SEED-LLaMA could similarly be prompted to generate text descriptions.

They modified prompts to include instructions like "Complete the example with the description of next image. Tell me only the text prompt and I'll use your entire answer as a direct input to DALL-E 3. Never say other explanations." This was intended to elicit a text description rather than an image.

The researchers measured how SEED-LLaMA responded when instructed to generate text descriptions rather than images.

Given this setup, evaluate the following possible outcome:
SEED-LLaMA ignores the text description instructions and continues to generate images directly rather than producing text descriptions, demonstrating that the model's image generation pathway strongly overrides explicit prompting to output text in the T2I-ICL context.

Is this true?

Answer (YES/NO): YES